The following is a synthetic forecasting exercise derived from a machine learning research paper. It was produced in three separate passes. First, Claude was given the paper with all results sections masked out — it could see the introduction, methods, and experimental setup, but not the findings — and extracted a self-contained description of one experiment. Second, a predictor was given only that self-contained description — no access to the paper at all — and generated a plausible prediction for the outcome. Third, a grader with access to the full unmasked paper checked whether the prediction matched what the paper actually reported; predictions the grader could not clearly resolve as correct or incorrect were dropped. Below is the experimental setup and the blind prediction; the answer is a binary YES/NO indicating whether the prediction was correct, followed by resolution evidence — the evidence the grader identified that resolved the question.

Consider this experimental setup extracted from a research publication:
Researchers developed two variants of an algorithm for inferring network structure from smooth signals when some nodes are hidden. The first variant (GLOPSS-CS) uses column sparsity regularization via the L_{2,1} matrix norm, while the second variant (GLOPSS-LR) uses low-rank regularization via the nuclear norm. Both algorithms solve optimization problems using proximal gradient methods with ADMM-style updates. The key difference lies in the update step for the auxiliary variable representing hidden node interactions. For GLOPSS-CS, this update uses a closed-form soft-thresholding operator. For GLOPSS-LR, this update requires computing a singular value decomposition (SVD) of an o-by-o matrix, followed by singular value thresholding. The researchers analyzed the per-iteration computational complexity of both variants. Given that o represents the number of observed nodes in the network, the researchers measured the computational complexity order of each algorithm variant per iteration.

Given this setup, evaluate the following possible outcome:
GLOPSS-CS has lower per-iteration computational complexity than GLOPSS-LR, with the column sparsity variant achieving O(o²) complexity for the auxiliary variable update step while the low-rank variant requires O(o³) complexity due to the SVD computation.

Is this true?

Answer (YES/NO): YES